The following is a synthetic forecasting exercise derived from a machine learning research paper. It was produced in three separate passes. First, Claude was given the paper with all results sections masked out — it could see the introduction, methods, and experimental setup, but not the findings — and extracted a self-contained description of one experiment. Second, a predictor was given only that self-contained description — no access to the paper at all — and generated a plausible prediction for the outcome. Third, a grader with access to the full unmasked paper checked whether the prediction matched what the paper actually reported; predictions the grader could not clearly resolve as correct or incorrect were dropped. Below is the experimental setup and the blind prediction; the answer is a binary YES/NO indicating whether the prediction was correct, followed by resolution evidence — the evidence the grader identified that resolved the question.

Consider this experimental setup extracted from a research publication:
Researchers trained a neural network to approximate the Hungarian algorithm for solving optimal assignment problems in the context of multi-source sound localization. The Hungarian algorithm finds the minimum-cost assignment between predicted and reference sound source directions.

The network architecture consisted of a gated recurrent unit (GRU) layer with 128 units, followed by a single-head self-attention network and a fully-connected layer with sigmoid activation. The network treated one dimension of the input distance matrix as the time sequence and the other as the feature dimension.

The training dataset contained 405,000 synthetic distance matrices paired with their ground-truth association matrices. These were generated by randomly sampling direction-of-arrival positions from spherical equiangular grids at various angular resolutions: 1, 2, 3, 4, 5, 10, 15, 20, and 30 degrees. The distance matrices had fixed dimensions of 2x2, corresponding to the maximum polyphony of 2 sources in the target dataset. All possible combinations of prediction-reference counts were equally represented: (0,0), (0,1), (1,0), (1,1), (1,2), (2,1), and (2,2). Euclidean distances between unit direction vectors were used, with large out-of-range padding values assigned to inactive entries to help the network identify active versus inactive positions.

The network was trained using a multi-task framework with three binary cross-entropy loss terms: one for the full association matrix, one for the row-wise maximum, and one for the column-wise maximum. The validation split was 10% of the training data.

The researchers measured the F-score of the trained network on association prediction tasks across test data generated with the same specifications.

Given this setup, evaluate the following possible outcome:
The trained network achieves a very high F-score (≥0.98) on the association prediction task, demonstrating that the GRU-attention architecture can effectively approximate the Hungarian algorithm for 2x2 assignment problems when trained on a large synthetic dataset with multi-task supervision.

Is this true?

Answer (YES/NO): YES